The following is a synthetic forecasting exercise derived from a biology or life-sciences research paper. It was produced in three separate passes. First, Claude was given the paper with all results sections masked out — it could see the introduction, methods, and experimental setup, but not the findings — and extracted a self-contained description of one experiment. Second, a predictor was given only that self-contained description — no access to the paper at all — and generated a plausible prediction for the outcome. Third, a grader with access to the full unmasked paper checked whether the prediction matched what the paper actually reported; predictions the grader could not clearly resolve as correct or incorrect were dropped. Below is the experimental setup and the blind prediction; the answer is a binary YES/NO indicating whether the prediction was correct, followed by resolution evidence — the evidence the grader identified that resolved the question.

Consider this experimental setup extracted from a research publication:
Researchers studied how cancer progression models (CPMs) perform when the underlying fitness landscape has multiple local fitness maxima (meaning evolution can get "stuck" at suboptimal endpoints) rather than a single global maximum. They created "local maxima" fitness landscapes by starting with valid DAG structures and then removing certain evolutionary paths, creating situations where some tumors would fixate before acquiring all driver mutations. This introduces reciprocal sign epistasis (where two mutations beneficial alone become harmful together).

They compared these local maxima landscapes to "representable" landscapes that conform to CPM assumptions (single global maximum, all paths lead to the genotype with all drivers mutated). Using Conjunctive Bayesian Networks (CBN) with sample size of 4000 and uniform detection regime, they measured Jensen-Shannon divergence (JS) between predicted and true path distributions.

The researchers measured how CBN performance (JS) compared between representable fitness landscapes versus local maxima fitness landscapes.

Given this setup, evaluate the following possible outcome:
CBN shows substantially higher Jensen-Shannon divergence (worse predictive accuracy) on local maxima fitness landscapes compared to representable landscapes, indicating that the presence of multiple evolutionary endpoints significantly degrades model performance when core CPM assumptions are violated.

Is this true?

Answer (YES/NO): NO